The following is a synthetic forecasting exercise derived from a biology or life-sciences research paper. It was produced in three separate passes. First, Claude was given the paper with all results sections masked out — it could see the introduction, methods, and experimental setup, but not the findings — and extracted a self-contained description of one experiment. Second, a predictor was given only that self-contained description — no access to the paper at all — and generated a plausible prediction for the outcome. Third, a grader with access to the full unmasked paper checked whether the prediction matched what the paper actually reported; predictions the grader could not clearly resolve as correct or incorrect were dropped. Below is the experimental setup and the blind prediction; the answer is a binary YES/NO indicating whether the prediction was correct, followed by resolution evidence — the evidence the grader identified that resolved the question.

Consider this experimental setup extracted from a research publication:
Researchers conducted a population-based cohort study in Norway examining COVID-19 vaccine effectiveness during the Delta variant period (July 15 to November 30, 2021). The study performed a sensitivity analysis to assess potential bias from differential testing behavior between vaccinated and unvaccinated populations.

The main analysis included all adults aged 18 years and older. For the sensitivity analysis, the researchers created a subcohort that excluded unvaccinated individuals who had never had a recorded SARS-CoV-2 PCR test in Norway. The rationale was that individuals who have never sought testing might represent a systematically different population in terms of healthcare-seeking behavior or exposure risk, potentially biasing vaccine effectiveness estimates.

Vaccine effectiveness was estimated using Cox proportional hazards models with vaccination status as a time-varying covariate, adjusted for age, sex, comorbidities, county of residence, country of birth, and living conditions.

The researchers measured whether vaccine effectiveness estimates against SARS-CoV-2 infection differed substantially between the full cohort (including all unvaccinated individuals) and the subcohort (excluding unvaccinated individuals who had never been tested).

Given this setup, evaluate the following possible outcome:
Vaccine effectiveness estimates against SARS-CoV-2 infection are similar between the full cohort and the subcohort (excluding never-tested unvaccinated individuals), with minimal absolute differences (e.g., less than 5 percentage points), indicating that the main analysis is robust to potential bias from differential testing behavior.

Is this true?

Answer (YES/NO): NO